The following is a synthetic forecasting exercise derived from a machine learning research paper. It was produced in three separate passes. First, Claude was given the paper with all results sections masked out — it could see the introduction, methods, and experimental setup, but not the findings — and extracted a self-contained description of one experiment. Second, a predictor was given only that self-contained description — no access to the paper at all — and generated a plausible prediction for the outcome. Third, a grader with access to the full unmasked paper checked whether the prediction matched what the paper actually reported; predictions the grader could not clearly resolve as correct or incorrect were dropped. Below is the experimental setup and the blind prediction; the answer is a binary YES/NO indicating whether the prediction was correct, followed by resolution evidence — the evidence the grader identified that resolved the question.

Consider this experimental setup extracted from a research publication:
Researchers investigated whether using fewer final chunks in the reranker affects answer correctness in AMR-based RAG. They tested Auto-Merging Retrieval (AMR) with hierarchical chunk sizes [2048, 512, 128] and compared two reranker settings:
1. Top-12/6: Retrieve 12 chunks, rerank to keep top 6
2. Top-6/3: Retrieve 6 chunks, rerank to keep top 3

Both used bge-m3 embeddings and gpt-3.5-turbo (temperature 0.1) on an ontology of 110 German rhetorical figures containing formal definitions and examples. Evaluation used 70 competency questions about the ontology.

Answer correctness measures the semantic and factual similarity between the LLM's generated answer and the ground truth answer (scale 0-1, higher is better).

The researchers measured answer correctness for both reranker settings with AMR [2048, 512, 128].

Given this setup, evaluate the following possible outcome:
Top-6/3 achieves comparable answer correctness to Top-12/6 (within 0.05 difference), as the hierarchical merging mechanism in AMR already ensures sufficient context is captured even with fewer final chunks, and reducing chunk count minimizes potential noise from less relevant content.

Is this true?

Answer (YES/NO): NO